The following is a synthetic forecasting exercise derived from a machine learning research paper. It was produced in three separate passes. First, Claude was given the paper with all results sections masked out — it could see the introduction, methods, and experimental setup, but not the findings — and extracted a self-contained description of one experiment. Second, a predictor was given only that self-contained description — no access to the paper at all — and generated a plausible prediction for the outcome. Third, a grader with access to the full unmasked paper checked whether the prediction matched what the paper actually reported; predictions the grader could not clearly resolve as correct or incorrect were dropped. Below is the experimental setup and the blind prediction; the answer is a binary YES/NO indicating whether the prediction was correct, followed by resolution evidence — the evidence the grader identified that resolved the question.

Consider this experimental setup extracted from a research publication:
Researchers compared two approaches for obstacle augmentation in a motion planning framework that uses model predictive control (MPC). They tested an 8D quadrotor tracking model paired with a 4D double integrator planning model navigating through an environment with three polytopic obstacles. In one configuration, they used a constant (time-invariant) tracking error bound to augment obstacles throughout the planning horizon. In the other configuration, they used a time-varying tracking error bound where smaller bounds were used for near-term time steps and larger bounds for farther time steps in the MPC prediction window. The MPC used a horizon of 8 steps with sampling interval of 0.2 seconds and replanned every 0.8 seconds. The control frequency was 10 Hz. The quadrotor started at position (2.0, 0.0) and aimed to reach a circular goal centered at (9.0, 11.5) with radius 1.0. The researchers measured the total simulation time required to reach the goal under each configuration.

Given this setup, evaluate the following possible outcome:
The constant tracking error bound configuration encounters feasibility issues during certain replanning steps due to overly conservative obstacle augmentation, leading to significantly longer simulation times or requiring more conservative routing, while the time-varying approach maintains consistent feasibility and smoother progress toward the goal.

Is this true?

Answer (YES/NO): NO